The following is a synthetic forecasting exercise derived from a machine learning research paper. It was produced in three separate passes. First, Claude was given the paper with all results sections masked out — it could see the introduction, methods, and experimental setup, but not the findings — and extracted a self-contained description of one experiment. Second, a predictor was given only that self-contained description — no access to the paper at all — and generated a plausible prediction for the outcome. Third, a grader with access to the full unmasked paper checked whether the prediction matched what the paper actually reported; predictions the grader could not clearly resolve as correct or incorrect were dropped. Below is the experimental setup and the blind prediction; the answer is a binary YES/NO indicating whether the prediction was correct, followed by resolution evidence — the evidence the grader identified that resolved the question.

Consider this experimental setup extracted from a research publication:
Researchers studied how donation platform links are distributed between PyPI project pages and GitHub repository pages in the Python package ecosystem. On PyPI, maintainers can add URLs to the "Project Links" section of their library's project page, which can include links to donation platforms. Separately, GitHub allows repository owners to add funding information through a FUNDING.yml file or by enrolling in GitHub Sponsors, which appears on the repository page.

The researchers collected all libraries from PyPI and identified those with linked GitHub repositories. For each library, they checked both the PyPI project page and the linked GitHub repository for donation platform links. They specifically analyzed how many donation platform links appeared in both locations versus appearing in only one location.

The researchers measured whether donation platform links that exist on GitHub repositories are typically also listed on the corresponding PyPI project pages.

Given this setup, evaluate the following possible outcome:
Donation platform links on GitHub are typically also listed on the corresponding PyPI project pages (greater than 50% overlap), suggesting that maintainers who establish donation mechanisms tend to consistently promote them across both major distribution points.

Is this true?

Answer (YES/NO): NO